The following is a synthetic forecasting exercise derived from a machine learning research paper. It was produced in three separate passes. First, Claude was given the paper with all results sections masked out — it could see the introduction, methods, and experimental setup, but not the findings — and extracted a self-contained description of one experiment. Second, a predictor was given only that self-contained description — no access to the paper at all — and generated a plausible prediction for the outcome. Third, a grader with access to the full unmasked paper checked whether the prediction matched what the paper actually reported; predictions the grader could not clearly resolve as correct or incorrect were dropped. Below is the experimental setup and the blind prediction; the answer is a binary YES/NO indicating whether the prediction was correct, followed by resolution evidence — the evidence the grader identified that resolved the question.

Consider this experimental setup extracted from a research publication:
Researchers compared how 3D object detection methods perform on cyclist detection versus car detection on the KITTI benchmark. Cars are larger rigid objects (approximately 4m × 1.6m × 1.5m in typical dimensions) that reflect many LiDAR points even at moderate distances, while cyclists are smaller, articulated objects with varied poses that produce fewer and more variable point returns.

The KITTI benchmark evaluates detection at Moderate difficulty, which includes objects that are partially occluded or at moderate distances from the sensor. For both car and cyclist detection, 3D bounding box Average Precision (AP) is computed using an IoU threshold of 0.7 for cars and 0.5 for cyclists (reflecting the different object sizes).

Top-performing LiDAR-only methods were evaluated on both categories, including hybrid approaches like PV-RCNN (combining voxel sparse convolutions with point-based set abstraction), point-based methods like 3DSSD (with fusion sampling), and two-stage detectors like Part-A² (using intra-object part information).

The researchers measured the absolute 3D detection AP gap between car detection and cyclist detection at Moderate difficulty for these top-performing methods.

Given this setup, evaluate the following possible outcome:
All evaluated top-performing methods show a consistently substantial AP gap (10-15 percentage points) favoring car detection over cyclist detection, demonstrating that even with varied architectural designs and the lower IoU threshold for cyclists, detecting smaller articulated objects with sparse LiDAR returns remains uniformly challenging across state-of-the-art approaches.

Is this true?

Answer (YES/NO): NO